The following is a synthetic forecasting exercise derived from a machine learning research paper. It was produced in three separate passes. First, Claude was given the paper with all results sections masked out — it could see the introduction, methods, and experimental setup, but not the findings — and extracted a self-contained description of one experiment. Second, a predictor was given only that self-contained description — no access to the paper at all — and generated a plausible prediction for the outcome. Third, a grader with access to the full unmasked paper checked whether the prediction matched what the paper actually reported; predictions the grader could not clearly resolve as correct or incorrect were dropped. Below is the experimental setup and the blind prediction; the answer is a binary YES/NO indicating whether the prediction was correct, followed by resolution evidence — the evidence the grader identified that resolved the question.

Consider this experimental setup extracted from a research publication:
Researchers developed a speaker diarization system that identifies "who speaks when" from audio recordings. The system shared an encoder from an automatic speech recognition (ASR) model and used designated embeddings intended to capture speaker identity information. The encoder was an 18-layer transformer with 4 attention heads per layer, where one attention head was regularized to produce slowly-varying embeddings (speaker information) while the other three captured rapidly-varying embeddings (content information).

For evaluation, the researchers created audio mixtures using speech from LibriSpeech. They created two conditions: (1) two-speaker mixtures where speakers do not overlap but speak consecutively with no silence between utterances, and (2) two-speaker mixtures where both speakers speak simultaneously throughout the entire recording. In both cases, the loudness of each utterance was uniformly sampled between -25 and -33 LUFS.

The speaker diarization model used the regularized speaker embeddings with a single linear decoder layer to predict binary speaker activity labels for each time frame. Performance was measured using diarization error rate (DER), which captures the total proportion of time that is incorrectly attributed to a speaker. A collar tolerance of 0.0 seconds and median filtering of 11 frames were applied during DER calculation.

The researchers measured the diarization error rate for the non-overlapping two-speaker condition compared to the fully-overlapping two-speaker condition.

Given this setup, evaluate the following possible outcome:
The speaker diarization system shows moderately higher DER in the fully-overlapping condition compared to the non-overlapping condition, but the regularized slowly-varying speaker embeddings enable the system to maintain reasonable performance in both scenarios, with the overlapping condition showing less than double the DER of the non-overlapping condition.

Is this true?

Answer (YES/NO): NO